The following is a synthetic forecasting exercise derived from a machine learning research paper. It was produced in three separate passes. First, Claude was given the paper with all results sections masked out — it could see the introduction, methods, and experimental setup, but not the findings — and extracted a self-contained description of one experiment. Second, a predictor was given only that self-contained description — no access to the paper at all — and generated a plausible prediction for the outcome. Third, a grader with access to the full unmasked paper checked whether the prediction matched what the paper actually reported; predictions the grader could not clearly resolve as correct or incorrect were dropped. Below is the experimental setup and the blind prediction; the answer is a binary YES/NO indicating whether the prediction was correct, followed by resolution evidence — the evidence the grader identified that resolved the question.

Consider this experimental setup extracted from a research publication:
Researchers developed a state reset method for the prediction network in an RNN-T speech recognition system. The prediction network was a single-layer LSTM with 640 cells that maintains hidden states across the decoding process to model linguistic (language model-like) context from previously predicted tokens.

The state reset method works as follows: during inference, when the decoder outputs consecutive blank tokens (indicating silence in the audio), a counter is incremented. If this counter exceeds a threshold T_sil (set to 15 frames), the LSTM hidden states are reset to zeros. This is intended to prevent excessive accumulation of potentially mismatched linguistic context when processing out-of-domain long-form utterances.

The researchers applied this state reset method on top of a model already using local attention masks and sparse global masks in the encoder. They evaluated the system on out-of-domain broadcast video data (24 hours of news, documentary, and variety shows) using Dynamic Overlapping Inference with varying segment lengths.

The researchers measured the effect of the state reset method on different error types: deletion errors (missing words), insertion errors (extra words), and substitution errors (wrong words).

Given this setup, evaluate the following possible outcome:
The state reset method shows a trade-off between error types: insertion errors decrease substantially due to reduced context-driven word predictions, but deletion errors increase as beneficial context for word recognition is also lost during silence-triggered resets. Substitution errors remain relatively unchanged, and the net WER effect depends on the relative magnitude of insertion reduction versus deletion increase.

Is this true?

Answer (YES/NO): NO